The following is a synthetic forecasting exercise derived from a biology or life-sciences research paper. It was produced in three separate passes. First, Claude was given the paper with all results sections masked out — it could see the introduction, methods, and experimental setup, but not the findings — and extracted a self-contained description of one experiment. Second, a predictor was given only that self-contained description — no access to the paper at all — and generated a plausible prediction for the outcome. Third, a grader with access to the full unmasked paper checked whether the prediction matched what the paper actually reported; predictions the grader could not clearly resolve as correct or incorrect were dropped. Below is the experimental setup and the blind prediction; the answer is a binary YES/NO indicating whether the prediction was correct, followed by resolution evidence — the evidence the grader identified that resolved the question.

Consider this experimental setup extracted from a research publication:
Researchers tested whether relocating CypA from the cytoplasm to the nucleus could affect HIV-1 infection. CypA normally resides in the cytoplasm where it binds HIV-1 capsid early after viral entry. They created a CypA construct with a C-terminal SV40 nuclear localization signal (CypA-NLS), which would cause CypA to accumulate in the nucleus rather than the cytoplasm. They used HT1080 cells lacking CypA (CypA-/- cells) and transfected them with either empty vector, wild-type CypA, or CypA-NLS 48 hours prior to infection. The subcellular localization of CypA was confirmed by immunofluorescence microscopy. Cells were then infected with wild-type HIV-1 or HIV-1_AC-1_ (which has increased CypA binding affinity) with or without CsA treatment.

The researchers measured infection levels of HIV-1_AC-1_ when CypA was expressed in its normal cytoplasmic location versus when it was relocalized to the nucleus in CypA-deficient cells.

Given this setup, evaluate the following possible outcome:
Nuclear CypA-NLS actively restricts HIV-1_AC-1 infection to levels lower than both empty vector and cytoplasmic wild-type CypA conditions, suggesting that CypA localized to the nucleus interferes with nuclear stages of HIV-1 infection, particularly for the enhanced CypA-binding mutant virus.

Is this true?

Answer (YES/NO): NO